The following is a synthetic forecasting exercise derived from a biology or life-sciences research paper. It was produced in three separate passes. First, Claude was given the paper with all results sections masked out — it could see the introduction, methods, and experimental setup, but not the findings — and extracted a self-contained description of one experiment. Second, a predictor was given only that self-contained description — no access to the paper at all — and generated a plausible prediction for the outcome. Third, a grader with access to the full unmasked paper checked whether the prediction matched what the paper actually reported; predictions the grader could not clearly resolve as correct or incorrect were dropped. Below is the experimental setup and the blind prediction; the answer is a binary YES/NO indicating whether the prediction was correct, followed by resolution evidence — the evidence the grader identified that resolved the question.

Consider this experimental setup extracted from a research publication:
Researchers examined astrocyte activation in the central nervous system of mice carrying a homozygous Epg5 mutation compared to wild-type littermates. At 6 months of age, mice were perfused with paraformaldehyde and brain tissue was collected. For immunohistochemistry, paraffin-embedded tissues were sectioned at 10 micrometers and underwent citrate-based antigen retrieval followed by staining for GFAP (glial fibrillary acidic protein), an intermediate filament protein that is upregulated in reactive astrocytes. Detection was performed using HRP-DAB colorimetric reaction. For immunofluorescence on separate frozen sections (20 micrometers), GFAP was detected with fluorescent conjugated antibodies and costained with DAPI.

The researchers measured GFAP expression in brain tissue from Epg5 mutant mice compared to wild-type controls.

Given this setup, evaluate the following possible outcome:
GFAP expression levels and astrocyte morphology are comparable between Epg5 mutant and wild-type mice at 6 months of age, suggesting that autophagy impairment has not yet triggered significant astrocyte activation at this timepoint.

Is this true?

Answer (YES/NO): NO